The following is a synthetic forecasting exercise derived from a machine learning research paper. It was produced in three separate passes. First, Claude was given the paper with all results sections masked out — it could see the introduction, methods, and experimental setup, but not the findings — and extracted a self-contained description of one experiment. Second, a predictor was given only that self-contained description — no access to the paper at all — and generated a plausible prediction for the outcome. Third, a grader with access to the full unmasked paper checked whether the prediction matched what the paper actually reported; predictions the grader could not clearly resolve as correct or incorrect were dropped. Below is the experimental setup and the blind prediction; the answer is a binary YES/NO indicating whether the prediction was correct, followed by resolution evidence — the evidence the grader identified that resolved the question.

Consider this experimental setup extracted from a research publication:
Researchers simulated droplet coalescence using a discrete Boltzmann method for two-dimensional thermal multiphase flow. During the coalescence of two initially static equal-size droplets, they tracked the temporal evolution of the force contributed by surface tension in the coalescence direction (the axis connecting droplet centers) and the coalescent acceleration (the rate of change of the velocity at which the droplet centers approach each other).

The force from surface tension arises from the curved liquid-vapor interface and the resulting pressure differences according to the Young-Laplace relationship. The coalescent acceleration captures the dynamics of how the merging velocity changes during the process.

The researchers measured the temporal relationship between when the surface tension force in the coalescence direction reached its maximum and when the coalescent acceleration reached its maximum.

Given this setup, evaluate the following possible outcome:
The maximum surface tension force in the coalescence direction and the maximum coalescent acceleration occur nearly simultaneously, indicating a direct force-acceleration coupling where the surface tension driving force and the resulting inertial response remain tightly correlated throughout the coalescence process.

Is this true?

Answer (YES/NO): YES